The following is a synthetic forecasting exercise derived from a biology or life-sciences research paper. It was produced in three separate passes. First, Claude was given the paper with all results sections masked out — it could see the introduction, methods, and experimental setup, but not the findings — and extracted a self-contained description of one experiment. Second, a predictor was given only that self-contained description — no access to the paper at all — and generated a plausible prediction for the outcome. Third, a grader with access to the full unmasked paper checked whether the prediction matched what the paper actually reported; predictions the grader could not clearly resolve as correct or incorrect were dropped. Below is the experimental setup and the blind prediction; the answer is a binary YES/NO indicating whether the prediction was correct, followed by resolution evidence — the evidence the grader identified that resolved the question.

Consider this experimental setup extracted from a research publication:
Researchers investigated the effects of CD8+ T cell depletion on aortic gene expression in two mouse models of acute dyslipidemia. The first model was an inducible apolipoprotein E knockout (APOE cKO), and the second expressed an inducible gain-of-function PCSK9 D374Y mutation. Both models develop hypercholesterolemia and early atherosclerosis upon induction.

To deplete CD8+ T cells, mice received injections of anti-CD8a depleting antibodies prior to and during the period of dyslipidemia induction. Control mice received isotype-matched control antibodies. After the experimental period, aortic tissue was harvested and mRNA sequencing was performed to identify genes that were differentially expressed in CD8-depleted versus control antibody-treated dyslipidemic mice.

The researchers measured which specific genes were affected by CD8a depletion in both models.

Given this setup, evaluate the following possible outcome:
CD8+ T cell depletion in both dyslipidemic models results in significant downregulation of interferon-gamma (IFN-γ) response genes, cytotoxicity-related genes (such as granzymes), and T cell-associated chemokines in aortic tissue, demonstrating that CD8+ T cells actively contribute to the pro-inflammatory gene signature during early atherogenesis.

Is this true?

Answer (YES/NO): NO